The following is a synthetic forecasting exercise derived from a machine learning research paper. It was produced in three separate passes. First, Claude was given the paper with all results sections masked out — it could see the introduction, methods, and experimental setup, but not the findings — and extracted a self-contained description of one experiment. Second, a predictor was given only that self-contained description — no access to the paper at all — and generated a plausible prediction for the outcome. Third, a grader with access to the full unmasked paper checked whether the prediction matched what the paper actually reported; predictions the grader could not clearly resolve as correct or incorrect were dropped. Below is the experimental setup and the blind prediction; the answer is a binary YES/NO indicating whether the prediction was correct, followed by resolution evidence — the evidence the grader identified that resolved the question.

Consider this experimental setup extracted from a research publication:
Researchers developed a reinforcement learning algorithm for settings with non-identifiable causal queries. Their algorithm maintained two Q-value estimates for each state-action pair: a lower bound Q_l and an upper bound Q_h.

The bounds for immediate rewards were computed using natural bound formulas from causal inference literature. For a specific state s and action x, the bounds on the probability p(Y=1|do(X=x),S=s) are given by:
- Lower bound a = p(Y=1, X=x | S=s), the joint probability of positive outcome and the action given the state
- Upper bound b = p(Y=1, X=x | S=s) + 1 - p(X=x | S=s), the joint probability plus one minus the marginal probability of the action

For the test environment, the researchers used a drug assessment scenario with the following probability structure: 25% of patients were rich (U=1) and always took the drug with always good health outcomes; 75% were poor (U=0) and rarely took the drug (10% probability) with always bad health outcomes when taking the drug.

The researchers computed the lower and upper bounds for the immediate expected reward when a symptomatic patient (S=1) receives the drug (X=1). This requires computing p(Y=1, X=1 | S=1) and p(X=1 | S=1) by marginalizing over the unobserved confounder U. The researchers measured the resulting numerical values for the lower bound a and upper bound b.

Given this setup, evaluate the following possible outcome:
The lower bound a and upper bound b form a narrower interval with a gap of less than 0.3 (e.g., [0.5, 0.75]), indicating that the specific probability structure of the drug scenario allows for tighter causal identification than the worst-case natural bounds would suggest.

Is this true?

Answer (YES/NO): NO